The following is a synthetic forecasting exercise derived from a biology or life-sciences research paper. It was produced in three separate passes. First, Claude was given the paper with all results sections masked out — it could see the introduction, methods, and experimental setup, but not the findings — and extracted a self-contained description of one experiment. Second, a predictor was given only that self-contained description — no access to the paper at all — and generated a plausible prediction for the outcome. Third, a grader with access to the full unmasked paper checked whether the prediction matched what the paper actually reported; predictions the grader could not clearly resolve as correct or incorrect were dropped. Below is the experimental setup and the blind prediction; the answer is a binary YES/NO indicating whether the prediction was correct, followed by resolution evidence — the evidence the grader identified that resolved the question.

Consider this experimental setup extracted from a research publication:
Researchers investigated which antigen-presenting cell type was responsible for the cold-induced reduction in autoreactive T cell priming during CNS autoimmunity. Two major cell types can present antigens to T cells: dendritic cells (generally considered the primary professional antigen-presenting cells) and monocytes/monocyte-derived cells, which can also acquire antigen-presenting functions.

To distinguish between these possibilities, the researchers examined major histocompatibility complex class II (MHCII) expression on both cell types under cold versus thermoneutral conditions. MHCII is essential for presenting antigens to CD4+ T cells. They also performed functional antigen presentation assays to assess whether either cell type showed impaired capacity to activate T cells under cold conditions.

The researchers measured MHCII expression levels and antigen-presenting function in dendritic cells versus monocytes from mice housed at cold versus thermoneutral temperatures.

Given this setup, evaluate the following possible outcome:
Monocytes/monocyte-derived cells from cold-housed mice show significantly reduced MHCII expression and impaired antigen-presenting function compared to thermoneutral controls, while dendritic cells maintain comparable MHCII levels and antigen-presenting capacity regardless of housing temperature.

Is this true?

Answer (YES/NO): YES